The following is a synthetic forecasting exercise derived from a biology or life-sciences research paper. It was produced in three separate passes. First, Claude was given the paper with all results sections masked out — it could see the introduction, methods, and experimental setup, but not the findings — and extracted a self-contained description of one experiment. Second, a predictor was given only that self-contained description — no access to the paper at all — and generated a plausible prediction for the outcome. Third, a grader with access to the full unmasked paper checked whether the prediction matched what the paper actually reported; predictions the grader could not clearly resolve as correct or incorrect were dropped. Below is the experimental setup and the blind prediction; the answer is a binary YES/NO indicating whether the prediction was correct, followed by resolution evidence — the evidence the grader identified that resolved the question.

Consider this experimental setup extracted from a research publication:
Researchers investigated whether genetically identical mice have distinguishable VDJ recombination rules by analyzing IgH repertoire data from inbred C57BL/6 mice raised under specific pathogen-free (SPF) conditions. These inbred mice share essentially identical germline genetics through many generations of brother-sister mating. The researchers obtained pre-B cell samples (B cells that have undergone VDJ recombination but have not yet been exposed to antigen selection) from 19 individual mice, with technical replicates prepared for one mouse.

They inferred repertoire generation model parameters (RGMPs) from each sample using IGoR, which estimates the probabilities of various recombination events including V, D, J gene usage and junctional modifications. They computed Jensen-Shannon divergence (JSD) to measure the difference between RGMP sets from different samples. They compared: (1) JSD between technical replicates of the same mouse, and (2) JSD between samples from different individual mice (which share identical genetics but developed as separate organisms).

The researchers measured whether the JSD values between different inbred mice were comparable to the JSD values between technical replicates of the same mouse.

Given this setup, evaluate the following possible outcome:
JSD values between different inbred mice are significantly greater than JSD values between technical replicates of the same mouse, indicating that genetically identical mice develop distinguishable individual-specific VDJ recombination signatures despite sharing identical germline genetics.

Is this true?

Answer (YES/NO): YES